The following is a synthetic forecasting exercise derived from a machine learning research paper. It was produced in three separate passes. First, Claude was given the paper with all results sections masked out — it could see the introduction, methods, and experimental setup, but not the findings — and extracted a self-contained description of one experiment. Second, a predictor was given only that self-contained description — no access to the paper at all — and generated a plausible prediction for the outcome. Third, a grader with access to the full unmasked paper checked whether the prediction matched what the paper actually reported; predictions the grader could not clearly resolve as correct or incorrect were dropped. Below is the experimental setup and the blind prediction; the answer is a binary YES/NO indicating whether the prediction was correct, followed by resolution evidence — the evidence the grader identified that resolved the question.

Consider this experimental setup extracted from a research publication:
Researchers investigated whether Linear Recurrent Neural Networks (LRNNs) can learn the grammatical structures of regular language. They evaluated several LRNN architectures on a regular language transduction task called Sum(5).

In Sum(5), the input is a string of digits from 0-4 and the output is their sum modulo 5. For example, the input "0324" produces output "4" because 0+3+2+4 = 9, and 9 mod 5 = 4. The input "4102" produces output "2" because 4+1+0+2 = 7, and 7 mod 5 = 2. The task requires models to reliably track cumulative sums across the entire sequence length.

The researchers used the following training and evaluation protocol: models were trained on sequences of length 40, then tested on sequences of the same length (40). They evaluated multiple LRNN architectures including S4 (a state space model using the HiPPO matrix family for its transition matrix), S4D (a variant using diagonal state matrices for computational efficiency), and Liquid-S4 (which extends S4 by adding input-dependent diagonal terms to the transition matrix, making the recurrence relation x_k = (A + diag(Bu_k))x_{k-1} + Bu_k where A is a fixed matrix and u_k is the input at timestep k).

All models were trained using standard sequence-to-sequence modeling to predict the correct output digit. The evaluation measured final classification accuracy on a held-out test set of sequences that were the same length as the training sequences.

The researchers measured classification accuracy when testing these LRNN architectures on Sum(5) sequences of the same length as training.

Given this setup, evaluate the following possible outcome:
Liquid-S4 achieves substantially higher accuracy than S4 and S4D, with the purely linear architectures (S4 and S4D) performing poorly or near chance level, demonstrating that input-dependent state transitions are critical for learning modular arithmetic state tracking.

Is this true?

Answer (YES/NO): NO